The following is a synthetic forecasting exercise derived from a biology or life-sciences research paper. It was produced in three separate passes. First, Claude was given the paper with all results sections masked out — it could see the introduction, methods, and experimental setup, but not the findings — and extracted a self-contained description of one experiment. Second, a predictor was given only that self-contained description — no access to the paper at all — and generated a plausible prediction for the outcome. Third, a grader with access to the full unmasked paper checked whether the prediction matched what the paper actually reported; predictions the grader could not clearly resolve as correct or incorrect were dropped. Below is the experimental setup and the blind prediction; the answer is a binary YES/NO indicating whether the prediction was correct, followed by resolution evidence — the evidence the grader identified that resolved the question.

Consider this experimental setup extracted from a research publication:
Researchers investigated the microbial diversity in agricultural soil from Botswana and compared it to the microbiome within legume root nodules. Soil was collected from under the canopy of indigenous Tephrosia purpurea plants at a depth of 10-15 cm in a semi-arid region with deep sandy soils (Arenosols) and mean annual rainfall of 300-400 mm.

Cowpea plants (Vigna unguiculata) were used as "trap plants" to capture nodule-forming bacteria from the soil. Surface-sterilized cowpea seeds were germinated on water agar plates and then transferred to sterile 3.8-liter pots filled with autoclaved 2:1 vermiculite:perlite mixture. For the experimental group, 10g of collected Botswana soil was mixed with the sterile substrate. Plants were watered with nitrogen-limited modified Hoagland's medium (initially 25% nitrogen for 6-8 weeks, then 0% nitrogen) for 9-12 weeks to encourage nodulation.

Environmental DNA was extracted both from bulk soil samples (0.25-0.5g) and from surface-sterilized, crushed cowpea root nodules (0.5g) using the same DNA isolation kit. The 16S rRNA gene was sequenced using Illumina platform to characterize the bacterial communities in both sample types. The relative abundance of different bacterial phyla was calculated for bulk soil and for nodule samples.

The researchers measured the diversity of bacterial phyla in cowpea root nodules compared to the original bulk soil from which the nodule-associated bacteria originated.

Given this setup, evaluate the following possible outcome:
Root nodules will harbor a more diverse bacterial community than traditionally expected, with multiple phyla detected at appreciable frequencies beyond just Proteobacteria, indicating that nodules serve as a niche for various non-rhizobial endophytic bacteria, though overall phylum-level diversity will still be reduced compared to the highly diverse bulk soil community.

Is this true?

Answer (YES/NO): NO